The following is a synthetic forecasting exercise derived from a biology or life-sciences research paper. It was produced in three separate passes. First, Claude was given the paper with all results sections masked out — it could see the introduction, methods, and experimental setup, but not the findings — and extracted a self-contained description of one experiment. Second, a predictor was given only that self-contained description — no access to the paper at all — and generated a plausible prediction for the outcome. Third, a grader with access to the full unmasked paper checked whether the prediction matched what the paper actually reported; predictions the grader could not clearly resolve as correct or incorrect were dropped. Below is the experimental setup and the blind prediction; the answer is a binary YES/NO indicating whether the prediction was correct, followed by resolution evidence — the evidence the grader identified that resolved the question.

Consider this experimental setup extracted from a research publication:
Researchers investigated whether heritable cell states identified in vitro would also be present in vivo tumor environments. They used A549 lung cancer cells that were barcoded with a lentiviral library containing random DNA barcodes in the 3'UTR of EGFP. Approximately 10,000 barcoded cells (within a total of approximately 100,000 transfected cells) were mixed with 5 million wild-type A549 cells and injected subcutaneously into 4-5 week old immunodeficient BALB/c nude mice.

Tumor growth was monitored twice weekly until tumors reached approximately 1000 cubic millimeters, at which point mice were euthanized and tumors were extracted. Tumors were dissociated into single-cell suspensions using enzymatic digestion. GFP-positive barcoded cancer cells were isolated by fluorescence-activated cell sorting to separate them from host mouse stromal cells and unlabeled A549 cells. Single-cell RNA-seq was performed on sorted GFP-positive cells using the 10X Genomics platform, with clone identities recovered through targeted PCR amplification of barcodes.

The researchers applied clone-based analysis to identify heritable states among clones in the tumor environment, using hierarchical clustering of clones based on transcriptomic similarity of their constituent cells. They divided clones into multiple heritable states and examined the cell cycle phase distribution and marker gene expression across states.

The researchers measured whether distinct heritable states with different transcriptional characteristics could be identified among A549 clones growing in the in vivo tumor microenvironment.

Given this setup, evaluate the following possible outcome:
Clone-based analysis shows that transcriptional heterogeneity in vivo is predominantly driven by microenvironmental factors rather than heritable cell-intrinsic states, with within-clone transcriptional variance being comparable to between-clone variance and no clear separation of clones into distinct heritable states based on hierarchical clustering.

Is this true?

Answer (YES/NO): NO